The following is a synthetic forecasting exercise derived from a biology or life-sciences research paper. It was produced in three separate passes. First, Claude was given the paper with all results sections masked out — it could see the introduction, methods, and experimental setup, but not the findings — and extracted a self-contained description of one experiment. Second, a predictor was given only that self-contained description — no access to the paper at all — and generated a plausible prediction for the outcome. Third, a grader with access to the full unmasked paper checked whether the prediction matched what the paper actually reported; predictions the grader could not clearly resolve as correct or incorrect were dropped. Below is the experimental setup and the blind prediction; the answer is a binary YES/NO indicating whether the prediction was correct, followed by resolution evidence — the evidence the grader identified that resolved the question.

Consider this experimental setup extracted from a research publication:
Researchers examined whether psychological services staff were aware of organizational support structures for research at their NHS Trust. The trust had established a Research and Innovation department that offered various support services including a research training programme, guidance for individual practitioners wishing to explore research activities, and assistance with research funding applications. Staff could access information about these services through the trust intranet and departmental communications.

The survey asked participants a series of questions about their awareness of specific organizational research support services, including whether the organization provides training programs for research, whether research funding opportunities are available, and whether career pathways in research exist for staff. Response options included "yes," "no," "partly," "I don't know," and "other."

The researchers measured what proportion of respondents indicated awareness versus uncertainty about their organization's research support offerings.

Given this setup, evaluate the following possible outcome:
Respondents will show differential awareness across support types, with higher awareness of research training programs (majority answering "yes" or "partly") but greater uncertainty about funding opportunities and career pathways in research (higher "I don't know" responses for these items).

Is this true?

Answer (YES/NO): YES